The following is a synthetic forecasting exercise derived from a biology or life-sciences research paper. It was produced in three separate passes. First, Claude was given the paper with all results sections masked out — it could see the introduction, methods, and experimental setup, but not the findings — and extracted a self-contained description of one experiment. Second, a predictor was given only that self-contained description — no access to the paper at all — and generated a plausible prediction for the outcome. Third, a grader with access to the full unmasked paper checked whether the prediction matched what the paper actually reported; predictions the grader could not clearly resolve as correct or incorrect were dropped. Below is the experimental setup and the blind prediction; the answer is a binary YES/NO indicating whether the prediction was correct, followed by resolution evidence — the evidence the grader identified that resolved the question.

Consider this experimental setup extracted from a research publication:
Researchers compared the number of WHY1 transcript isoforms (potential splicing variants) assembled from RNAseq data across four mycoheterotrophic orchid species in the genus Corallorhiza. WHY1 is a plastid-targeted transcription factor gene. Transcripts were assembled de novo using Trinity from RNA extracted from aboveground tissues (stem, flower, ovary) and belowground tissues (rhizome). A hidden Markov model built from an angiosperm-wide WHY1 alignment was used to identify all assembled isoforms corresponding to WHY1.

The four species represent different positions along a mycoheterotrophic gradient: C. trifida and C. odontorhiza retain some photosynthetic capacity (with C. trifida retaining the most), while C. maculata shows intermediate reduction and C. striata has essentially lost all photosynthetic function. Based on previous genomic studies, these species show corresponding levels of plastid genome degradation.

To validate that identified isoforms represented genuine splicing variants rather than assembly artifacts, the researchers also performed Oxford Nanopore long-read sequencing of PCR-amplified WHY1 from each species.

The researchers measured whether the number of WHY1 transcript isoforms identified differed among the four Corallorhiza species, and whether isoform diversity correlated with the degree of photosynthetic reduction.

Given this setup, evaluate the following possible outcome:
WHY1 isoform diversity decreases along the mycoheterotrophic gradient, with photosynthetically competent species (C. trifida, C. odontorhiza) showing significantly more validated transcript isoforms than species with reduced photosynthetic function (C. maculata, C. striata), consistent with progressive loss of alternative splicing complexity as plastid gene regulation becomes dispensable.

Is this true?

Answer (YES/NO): NO